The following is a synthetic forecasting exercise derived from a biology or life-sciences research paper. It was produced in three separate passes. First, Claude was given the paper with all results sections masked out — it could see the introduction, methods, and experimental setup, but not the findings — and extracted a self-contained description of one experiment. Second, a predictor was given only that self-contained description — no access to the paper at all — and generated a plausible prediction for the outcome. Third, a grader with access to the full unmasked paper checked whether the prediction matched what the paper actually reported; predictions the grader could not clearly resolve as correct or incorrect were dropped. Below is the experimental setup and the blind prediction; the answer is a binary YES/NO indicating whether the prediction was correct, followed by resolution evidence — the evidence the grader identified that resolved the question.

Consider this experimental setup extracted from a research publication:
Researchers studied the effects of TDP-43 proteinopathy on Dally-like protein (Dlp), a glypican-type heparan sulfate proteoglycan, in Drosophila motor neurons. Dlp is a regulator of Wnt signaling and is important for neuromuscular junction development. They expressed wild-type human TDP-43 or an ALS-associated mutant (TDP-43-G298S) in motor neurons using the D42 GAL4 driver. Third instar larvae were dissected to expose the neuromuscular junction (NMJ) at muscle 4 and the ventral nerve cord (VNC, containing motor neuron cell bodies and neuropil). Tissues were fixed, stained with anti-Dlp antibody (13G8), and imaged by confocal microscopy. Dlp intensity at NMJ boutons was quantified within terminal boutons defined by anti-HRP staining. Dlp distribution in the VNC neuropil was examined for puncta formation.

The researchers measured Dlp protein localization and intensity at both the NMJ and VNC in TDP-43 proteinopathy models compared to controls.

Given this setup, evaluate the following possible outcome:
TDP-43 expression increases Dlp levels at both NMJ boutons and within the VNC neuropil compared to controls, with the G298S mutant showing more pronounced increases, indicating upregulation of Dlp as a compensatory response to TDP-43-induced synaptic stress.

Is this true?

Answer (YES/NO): NO